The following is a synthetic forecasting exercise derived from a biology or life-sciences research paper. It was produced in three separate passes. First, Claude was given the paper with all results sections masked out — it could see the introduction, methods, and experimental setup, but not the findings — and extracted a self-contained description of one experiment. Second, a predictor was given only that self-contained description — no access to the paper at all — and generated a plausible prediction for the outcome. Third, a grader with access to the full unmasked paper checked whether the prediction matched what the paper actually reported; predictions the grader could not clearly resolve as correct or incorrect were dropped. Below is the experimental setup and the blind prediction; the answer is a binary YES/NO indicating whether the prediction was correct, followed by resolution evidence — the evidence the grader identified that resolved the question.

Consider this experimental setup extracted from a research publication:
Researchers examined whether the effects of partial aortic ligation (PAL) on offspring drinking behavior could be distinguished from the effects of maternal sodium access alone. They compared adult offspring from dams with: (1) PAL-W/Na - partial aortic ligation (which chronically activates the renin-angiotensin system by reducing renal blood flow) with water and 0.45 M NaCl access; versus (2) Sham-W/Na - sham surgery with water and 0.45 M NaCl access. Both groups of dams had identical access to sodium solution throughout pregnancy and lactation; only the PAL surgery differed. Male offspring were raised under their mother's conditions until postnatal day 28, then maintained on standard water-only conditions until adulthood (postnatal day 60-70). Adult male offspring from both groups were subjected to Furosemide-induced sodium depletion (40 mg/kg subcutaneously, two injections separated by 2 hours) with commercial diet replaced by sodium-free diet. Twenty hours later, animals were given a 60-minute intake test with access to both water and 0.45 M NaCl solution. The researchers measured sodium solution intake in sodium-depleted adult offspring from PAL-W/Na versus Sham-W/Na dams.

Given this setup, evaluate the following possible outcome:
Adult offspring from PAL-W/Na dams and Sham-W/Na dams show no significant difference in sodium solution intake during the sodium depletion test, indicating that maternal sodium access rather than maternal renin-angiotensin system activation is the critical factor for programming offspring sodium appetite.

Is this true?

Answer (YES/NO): YES